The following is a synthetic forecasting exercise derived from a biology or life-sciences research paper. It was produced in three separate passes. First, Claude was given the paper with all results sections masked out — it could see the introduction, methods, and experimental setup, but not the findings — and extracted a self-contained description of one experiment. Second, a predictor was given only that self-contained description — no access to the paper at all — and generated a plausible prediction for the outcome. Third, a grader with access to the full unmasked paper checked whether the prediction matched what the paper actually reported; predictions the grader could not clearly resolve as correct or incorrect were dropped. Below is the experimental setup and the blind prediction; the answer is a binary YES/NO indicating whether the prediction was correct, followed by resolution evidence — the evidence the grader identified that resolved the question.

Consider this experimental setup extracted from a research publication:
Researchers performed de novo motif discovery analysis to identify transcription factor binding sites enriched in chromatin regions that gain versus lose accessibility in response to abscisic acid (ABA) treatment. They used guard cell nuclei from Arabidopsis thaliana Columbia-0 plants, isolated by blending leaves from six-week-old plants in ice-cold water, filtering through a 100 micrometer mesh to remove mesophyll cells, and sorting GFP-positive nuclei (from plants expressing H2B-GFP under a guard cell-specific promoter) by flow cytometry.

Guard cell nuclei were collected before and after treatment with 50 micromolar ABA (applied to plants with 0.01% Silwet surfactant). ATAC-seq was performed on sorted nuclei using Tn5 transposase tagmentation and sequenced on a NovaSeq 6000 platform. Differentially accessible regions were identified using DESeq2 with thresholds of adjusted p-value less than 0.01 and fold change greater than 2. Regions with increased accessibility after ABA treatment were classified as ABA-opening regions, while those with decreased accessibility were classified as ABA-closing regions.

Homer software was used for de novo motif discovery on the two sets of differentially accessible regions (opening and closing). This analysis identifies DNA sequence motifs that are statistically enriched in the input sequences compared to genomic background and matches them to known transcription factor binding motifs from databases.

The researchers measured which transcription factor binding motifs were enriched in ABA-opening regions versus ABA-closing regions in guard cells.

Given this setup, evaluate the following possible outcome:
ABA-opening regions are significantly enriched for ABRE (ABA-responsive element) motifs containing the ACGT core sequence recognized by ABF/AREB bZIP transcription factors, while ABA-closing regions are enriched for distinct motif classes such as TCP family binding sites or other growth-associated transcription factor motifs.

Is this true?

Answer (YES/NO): NO